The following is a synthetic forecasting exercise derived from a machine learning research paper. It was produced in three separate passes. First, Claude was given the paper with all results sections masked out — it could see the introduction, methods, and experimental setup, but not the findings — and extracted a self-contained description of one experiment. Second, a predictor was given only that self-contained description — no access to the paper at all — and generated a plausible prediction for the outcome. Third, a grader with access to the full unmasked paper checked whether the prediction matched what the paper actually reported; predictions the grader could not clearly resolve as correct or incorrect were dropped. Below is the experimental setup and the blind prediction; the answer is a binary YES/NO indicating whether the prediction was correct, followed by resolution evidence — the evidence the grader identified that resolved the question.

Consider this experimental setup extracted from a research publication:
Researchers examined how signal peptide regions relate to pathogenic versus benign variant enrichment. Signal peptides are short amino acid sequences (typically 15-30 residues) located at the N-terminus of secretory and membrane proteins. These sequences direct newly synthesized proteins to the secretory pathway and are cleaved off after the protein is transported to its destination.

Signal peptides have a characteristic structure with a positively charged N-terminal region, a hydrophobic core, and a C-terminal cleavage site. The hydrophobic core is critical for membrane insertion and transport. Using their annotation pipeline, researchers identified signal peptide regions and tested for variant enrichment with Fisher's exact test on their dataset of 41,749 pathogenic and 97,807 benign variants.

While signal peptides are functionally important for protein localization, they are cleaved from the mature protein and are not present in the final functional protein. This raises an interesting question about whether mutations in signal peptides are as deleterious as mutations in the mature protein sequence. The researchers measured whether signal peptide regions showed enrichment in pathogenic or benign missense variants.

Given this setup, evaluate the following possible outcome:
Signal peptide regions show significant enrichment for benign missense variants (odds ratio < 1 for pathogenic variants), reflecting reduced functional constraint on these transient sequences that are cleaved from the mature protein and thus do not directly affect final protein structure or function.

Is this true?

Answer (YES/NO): YES